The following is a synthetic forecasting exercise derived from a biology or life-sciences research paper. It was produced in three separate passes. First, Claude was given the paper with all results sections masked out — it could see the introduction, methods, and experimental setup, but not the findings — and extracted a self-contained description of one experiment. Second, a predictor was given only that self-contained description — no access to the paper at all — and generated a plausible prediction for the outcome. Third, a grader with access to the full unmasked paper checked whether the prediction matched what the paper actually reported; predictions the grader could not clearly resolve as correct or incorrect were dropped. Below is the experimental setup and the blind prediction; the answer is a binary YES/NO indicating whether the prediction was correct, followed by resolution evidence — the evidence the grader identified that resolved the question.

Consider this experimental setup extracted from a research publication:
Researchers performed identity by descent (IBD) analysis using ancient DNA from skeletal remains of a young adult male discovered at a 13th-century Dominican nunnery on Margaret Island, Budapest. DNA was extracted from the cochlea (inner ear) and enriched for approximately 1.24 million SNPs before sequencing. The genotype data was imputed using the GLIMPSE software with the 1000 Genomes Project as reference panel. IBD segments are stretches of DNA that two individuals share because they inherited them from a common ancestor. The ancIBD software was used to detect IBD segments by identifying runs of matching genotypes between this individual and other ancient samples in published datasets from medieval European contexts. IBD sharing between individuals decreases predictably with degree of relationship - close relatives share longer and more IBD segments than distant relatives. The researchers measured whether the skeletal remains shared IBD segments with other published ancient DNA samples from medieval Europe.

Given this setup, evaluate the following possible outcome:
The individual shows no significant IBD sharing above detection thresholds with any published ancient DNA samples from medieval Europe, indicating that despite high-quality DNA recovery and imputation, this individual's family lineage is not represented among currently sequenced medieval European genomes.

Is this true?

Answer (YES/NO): NO